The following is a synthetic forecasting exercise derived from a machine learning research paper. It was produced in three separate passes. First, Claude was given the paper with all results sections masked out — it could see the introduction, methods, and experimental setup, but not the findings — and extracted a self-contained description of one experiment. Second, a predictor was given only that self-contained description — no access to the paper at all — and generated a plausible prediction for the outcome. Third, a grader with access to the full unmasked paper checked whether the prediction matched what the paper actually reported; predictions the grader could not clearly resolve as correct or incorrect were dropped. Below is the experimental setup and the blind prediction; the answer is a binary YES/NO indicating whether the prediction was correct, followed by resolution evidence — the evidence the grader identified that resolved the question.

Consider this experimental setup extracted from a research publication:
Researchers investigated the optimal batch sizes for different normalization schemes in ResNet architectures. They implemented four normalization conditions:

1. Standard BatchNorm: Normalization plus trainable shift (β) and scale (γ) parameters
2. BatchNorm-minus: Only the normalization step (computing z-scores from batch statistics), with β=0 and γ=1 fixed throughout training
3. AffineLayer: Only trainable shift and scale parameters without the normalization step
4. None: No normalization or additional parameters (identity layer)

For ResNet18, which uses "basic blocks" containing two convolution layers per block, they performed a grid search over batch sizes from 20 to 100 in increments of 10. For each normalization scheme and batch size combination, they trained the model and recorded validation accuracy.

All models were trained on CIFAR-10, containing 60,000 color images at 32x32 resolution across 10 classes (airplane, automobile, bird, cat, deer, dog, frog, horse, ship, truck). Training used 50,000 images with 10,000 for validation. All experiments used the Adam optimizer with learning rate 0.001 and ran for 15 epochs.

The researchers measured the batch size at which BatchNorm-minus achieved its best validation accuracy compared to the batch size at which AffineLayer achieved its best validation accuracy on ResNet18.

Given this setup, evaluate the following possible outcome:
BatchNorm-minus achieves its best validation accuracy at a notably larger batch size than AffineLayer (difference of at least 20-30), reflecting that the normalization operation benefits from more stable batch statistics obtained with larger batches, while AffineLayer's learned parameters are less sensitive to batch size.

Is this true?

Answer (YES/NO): NO